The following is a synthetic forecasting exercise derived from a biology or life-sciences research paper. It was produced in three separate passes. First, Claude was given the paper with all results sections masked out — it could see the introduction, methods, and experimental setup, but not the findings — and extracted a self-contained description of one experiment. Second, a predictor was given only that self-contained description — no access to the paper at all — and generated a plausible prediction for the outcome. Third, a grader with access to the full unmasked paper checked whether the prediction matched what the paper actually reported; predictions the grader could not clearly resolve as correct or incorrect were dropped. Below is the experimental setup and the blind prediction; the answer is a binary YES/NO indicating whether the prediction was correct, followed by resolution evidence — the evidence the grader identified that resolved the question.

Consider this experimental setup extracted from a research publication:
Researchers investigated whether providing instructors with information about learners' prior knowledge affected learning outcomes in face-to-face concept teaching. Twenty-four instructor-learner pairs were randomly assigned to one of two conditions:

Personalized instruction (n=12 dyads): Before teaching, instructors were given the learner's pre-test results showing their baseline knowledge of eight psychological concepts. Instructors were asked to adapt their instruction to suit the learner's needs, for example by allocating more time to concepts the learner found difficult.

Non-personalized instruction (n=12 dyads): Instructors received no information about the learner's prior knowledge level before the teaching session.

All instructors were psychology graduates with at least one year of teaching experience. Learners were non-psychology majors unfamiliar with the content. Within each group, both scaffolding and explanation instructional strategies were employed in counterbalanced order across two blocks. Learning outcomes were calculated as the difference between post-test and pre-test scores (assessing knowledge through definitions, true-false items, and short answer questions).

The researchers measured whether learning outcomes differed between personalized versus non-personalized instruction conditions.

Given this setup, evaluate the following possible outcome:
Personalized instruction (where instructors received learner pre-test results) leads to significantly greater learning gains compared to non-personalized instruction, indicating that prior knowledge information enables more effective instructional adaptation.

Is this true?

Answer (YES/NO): NO